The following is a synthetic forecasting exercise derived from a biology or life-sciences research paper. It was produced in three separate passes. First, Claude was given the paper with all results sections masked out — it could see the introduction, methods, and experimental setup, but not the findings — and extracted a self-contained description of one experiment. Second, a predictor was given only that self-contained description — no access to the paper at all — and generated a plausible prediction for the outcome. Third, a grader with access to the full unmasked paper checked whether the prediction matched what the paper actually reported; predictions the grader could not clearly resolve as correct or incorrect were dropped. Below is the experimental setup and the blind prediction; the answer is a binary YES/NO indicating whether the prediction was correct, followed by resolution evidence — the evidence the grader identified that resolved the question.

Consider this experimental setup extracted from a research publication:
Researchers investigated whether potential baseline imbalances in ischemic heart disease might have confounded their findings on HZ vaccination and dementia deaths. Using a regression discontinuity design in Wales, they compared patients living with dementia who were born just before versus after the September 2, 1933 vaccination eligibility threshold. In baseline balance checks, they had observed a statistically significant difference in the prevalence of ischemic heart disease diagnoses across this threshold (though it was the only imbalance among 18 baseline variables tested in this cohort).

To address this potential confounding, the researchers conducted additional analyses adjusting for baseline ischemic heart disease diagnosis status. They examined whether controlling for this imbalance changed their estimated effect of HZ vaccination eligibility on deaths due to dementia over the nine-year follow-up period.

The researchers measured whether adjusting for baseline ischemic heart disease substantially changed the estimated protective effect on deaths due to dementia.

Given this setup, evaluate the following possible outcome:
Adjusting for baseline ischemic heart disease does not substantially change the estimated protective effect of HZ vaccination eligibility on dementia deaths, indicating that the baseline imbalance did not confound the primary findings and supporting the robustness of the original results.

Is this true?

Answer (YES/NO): YES